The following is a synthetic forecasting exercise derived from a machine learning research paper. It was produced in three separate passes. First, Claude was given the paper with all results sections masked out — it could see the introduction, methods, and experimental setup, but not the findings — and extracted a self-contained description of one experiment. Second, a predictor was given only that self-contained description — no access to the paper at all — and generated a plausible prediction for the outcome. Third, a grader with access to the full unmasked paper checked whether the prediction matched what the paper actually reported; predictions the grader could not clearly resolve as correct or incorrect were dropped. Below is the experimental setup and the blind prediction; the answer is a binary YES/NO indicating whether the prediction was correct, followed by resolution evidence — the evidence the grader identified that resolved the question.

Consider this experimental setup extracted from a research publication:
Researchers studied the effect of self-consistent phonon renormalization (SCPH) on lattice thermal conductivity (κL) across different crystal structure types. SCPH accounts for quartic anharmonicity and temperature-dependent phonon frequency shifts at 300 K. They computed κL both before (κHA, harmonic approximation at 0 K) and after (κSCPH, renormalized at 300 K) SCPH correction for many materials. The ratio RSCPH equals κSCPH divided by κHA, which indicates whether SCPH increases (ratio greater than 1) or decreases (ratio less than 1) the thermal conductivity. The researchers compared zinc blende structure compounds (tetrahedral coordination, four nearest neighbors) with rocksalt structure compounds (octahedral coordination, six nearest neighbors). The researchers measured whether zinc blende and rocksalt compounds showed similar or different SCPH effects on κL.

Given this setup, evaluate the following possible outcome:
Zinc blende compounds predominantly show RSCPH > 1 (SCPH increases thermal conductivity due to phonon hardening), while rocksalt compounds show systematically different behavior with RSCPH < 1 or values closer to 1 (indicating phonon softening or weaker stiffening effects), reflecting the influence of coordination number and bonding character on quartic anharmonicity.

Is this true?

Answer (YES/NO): NO